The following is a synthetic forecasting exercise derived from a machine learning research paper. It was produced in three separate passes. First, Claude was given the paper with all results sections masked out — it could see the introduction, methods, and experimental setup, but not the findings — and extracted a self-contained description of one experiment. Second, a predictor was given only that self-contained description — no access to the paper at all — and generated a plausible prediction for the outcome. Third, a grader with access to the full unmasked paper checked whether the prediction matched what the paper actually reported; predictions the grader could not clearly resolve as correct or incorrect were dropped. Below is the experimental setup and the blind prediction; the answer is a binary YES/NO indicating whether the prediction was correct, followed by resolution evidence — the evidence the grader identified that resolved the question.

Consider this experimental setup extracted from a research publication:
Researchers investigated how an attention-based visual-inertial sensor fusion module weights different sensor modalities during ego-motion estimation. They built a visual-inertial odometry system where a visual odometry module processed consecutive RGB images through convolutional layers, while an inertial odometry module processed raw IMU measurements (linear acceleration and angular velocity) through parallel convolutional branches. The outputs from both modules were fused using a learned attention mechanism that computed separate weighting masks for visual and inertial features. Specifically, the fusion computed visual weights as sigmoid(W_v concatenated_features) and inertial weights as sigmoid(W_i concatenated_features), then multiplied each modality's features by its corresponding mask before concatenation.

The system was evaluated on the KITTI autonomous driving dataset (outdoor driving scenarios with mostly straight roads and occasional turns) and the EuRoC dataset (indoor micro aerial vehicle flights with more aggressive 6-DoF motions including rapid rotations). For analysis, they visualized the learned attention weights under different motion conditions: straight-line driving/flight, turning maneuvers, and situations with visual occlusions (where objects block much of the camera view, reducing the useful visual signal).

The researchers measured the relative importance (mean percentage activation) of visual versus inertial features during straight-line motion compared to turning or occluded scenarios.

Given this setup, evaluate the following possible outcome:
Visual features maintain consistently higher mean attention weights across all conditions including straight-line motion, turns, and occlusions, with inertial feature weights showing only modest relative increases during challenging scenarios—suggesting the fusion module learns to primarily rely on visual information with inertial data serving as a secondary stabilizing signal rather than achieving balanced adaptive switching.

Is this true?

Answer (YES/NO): NO